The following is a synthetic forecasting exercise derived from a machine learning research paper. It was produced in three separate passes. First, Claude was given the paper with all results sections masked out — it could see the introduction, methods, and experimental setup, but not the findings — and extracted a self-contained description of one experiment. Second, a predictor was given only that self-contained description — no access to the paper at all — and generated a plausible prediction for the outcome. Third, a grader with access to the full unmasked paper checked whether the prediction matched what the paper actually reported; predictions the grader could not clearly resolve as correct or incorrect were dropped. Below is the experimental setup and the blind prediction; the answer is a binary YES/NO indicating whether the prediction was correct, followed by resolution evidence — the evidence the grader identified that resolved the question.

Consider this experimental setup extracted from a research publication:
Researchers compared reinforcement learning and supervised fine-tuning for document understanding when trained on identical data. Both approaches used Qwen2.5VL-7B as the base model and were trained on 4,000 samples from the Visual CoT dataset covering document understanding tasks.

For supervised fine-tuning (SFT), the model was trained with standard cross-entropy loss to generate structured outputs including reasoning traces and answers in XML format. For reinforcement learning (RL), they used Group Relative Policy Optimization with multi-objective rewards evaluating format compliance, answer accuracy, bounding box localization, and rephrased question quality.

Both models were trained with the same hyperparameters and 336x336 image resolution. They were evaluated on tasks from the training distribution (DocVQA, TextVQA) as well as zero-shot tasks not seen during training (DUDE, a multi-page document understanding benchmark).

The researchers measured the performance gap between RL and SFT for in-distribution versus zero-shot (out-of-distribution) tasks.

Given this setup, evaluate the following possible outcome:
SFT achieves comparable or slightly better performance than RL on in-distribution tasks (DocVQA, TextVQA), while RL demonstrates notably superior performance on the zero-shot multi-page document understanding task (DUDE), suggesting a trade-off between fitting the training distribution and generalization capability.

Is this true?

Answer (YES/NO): NO